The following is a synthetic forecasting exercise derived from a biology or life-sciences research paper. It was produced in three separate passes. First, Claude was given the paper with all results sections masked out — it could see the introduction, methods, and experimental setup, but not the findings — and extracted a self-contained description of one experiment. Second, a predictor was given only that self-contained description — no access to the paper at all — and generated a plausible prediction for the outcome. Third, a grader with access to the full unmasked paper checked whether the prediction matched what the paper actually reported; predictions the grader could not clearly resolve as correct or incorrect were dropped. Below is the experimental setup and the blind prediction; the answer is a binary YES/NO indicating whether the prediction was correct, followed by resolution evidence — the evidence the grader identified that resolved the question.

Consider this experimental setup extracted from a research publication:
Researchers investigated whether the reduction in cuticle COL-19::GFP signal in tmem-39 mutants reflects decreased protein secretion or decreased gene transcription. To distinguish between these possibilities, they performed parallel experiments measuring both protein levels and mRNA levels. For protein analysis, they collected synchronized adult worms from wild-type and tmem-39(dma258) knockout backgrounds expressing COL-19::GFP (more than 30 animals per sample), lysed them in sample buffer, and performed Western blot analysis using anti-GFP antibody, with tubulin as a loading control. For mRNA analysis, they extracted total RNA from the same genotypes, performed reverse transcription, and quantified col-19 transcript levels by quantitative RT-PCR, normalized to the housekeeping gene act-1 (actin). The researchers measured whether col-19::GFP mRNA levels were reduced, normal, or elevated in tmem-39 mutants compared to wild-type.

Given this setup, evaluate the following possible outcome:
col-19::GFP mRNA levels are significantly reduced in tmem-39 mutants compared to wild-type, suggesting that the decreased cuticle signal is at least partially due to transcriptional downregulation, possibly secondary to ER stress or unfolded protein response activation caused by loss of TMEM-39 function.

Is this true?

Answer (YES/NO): NO